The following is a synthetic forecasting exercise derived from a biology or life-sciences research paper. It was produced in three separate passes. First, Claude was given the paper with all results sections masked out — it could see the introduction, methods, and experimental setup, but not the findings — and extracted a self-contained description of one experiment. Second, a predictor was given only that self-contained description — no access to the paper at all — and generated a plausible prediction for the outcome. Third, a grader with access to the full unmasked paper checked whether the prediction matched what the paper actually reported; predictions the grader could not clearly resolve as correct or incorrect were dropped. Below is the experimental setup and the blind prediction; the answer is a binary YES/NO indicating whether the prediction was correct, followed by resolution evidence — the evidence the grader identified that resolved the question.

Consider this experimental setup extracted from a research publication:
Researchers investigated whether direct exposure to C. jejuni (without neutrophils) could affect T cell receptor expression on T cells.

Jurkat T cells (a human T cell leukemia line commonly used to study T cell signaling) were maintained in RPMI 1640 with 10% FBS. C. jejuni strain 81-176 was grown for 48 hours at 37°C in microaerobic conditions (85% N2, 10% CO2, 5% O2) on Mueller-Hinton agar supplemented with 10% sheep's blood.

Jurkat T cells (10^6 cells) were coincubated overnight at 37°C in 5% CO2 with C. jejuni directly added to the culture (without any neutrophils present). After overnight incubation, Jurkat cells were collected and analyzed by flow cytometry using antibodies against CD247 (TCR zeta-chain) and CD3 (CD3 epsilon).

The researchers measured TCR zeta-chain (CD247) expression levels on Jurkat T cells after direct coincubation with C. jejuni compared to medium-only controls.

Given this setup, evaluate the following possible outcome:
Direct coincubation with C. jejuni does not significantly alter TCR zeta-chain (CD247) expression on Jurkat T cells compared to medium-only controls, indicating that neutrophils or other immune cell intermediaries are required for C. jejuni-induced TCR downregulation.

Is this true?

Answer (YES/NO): YES